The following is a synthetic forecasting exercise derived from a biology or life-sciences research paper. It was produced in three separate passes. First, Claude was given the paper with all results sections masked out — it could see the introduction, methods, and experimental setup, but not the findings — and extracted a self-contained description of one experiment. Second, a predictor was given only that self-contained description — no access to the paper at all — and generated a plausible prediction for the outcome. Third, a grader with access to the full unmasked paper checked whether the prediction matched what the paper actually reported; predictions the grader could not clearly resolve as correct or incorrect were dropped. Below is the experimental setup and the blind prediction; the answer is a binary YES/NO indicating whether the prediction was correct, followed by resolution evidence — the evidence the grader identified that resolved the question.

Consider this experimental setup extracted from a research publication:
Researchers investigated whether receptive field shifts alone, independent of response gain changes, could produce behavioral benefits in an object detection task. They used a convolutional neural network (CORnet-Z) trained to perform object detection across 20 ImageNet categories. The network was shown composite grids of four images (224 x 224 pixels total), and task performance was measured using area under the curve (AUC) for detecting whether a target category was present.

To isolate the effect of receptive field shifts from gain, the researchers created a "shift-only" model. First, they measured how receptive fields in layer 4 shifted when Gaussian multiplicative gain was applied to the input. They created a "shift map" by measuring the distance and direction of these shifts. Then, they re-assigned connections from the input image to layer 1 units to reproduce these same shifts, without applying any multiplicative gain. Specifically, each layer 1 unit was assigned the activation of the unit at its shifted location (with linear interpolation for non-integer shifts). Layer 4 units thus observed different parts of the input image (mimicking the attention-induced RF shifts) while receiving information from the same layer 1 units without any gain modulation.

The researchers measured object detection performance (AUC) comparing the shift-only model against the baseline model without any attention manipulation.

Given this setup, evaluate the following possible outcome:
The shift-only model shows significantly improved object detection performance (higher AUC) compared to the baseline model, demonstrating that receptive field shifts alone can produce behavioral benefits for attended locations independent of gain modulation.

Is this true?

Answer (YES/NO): NO